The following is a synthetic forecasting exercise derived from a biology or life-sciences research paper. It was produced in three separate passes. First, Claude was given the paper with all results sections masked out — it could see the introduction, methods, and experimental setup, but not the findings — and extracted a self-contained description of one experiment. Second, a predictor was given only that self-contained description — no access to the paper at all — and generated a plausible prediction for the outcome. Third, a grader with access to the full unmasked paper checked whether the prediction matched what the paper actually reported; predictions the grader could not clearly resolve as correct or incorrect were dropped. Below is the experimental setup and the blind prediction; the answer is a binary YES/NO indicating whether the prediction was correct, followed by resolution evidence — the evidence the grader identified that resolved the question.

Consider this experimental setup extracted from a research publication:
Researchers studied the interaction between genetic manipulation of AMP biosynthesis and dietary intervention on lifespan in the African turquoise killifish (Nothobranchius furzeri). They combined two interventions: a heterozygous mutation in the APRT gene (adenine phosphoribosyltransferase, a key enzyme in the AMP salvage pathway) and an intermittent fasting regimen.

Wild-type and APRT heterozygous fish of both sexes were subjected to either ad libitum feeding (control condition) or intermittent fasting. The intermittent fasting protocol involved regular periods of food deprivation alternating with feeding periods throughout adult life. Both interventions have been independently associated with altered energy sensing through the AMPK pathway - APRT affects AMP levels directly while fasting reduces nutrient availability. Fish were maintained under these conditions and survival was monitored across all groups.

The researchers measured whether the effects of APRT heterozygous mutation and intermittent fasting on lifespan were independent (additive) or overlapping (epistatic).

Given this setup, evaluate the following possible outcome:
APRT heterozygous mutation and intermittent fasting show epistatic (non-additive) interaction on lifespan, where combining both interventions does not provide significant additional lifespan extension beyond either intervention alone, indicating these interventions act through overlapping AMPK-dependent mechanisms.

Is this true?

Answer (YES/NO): YES